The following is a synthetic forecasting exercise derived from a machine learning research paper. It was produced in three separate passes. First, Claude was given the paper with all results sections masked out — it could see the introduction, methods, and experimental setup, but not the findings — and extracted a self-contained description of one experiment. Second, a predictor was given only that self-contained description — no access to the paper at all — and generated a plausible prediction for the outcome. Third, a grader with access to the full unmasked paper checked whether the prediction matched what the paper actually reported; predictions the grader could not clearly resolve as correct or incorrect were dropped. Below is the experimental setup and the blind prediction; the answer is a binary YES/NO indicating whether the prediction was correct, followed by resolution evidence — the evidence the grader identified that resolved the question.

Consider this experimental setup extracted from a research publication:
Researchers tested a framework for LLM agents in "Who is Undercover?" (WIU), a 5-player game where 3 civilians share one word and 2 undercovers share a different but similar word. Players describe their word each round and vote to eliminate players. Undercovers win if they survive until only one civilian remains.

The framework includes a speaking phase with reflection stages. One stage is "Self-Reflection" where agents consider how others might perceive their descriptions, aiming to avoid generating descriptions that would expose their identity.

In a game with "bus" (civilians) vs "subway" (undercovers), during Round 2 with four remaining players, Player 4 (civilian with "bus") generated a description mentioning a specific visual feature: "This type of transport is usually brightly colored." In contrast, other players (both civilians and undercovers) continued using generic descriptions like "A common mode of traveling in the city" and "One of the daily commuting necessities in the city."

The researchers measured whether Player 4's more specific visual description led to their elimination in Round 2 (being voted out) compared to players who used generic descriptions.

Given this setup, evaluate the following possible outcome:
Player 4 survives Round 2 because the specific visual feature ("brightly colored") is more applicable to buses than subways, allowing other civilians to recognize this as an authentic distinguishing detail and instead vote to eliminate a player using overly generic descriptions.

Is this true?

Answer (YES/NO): NO